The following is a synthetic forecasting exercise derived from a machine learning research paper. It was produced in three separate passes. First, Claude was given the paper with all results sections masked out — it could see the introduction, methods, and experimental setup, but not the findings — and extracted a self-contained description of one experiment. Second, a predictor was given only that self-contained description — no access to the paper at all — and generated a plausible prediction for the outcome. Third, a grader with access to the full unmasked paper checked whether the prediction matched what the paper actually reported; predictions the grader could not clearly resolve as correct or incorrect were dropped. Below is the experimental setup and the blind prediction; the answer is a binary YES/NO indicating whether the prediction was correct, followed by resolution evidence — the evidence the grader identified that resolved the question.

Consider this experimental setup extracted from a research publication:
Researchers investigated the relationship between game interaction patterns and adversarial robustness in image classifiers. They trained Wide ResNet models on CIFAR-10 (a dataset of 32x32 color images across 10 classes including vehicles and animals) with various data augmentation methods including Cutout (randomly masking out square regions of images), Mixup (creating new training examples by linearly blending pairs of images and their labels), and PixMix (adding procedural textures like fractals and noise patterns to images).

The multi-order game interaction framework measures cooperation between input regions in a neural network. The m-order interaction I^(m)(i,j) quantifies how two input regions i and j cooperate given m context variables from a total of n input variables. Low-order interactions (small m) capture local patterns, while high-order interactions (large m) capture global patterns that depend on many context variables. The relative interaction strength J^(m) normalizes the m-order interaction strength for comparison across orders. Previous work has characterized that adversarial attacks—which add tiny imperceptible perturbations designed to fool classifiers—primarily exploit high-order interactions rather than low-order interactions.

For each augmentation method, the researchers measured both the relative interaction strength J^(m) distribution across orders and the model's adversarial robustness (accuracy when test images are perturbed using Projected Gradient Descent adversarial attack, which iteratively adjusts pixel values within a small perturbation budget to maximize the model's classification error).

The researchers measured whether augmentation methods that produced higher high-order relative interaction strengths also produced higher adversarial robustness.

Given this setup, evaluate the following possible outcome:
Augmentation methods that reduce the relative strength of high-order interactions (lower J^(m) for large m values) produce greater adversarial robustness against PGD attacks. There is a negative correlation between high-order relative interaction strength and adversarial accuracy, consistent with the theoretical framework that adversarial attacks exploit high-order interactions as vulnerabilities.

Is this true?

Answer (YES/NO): NO